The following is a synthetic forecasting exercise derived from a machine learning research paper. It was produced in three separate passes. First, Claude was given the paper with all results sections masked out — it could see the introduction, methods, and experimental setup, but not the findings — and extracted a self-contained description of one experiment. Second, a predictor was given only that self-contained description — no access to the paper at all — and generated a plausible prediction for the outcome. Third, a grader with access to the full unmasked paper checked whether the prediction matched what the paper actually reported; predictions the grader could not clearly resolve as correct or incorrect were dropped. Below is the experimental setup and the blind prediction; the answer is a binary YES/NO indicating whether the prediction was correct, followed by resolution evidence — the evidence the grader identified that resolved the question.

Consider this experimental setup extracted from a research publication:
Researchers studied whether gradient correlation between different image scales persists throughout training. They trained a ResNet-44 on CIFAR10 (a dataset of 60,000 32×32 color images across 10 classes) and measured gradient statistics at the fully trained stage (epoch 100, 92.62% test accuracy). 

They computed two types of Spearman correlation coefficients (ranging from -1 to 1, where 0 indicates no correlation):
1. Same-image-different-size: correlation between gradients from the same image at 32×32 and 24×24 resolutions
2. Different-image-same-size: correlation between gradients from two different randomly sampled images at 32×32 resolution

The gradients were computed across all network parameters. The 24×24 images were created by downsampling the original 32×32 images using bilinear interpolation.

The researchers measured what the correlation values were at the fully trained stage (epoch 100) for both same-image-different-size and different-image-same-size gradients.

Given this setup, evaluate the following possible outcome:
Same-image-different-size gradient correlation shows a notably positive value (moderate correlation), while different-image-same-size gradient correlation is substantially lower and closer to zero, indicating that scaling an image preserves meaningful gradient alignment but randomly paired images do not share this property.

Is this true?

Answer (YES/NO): NO